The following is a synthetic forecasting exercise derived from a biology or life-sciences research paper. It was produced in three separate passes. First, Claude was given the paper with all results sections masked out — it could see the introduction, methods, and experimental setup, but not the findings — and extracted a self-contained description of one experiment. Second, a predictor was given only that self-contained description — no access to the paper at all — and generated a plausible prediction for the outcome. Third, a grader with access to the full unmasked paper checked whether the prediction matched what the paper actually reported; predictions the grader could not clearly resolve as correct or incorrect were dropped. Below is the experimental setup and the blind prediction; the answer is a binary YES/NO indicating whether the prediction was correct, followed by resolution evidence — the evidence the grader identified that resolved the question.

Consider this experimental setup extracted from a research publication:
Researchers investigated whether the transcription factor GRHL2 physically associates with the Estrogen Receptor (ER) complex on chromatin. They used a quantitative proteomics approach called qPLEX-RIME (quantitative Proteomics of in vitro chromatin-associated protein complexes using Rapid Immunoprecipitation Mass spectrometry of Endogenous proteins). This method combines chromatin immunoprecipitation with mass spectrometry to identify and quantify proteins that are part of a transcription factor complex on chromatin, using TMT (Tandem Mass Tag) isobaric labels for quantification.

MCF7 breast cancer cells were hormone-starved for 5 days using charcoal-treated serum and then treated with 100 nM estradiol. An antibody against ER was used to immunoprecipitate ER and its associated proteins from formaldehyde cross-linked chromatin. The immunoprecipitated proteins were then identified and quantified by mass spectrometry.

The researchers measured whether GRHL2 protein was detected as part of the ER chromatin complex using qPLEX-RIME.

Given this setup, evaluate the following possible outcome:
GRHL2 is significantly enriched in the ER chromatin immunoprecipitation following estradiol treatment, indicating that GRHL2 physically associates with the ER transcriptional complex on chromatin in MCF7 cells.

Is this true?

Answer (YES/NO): YES